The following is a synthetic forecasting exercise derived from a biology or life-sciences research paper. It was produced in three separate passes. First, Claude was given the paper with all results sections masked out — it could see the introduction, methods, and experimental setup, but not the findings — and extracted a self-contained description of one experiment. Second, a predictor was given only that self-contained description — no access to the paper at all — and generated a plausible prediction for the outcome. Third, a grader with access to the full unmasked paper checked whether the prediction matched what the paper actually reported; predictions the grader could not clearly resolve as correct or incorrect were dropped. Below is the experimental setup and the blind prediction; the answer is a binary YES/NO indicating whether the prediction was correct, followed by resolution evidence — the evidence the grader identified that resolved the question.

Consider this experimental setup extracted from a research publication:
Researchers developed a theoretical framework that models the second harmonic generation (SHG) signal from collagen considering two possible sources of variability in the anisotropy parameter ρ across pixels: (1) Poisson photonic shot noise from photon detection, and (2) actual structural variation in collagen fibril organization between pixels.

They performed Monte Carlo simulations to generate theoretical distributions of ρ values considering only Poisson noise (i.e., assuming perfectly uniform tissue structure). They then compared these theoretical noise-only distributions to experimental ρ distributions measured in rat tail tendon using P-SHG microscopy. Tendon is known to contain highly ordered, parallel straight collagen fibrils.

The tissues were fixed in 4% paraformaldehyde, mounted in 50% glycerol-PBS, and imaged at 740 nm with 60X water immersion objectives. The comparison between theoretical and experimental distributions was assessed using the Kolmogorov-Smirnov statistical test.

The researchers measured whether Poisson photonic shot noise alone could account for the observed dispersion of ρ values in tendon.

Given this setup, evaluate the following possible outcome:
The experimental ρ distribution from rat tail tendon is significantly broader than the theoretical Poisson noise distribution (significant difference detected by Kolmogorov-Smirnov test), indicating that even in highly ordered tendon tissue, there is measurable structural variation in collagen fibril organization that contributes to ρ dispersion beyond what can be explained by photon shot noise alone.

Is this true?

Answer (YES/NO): NO